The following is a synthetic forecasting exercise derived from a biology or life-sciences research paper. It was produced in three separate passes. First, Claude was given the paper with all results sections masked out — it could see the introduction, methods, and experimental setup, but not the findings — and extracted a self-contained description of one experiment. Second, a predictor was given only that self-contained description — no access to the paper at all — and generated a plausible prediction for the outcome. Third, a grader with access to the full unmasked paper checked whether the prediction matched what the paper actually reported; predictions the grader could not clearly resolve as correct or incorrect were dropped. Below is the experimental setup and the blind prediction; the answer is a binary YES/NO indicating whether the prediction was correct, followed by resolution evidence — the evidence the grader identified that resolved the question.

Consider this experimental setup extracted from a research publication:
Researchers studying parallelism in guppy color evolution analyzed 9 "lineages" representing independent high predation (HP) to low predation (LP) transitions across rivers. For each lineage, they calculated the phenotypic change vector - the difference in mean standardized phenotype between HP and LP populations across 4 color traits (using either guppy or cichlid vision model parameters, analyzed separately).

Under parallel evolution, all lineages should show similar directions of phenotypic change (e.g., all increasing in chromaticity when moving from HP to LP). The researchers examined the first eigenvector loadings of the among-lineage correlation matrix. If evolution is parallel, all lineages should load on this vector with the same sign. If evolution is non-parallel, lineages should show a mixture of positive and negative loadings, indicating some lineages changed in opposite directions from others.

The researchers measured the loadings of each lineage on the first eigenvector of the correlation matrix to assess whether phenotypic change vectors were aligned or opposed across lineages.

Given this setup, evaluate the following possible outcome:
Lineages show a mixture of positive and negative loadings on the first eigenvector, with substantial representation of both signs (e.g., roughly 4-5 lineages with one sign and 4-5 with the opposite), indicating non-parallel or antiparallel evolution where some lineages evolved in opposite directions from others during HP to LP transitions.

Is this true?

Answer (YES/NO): YES